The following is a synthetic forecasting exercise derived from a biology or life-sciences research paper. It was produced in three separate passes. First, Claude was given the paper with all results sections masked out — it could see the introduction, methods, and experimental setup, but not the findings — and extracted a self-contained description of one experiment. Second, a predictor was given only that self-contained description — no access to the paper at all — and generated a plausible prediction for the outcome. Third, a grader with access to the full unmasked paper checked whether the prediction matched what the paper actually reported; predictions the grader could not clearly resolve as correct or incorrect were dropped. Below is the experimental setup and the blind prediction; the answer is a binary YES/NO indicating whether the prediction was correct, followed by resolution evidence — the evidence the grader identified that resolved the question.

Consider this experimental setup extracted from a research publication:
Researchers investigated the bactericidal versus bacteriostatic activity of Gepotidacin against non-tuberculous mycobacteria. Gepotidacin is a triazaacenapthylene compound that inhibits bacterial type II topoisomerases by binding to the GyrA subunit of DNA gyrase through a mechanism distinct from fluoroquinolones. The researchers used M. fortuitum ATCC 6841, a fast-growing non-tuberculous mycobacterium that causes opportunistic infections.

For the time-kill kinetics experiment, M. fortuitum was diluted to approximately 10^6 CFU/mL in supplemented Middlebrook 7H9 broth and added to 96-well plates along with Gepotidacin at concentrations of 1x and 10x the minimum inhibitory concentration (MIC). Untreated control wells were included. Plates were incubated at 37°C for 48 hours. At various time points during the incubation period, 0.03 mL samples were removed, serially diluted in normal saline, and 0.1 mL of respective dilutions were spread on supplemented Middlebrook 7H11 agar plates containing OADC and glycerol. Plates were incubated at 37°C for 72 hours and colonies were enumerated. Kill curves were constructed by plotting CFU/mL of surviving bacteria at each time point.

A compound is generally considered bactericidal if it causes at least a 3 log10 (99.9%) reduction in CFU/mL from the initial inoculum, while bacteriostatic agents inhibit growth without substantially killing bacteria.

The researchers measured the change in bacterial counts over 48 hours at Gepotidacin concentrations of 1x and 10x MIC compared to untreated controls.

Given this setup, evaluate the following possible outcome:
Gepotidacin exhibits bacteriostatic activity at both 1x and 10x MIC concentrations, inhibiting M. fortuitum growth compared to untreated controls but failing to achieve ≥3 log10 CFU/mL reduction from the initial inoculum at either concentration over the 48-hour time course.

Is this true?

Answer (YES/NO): NO